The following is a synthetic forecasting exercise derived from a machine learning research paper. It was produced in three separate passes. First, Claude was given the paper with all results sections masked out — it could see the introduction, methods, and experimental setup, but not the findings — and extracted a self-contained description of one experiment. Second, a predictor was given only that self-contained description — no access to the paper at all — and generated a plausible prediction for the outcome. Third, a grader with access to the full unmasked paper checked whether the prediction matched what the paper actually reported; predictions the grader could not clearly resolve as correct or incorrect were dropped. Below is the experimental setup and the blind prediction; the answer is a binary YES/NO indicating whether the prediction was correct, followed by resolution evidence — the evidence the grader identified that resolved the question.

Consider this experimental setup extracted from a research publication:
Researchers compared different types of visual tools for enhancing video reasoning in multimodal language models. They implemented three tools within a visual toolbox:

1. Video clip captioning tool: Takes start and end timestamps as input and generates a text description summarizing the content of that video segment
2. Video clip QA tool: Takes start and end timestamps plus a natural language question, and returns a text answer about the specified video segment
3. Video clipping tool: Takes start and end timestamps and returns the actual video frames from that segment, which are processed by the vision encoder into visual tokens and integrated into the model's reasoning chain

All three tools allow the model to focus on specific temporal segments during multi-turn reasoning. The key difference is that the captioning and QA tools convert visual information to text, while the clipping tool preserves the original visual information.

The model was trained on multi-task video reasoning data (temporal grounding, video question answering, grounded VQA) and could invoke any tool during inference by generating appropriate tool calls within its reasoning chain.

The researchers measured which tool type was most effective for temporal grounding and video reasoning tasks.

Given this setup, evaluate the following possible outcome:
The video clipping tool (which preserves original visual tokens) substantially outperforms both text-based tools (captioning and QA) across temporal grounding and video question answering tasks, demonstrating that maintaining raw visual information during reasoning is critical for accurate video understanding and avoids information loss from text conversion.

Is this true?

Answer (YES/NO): NO